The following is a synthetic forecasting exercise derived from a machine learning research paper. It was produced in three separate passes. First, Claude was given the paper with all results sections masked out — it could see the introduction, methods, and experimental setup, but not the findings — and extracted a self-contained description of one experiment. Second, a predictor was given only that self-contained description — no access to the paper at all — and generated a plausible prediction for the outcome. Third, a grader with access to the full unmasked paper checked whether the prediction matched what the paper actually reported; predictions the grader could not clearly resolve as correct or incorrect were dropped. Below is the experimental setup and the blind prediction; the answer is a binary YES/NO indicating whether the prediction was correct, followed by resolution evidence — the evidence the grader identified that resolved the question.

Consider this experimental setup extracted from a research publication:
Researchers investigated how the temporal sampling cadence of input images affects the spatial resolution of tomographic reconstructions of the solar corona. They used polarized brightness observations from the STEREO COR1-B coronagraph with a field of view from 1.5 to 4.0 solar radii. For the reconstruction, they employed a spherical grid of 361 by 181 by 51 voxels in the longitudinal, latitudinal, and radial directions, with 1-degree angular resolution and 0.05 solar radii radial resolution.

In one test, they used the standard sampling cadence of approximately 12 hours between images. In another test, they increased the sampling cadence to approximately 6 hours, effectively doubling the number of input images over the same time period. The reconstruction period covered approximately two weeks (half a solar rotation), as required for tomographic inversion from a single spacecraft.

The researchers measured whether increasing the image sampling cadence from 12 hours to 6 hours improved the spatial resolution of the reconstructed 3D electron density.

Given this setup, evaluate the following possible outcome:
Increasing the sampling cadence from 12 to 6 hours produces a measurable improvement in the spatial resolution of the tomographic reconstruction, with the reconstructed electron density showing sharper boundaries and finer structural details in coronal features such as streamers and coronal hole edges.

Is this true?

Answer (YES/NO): NO